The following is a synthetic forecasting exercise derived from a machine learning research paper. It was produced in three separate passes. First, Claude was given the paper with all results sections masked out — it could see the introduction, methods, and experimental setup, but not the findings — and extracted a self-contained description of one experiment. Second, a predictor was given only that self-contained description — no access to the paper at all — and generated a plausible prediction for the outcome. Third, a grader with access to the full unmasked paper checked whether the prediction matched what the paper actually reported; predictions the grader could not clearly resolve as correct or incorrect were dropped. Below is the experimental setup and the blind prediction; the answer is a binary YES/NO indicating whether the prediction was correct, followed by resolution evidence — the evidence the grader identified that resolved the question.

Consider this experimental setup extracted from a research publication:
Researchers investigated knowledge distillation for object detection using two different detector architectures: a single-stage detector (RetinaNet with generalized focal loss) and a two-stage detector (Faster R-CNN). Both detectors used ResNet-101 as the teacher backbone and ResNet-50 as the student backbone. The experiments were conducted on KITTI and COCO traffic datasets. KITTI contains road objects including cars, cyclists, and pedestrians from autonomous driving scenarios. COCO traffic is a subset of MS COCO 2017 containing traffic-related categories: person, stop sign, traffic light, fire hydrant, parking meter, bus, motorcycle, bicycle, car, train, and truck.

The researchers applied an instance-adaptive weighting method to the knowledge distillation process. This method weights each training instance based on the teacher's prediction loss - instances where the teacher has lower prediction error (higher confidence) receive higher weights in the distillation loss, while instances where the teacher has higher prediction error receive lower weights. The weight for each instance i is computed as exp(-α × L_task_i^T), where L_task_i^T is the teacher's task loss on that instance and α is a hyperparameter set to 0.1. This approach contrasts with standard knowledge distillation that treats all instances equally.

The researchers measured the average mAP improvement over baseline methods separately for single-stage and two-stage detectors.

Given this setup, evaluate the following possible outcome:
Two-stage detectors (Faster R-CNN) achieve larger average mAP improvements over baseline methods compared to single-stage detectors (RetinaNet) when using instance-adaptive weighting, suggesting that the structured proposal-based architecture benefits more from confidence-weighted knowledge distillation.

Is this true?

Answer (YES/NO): NO